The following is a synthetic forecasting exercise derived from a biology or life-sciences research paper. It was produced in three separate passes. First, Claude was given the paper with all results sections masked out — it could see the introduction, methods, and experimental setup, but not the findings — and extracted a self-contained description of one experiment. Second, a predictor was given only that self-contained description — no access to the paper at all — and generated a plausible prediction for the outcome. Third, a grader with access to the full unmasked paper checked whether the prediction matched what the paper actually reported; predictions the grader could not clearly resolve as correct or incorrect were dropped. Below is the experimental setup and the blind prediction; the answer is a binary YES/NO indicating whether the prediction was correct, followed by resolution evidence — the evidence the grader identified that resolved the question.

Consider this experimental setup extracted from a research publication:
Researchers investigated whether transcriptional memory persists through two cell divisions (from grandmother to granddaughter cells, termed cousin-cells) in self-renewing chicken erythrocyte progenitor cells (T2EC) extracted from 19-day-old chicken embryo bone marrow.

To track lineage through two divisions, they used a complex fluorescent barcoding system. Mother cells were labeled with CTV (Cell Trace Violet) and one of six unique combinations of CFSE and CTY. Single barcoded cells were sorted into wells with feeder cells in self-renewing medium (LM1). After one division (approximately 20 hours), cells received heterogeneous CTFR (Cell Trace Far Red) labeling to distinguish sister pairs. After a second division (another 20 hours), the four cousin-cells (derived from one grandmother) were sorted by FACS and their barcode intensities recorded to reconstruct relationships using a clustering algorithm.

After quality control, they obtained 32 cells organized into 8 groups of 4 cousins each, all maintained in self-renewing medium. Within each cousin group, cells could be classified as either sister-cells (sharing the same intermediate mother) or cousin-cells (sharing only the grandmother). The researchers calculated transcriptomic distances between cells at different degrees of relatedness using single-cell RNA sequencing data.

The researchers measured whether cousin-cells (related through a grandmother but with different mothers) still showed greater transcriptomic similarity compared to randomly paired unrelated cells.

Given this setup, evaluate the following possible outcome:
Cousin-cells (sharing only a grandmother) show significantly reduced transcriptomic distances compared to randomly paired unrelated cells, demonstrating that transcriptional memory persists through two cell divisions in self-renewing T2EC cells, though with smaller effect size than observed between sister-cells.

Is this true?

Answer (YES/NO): YES